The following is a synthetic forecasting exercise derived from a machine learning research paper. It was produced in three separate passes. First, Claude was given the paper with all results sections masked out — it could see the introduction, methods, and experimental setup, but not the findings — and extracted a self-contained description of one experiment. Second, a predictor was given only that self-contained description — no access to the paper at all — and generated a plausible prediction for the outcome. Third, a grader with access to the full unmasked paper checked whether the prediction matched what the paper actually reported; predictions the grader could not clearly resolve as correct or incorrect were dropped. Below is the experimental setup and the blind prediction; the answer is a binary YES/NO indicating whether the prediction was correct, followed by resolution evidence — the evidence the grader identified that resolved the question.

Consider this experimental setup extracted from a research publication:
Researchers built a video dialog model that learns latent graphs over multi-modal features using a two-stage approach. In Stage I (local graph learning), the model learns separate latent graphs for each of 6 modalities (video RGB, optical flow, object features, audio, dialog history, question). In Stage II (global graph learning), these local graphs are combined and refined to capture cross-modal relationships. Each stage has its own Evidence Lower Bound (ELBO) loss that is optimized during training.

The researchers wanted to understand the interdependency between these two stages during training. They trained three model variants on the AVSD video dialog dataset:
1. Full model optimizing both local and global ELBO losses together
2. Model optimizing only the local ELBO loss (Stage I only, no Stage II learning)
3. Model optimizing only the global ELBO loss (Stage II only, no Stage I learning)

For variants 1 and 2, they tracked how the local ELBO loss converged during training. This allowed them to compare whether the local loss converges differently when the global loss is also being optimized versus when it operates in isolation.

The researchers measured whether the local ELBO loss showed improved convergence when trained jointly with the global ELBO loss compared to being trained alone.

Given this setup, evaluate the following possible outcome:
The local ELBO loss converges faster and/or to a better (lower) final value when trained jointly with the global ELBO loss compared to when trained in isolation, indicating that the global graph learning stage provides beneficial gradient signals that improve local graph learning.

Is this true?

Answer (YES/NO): YES